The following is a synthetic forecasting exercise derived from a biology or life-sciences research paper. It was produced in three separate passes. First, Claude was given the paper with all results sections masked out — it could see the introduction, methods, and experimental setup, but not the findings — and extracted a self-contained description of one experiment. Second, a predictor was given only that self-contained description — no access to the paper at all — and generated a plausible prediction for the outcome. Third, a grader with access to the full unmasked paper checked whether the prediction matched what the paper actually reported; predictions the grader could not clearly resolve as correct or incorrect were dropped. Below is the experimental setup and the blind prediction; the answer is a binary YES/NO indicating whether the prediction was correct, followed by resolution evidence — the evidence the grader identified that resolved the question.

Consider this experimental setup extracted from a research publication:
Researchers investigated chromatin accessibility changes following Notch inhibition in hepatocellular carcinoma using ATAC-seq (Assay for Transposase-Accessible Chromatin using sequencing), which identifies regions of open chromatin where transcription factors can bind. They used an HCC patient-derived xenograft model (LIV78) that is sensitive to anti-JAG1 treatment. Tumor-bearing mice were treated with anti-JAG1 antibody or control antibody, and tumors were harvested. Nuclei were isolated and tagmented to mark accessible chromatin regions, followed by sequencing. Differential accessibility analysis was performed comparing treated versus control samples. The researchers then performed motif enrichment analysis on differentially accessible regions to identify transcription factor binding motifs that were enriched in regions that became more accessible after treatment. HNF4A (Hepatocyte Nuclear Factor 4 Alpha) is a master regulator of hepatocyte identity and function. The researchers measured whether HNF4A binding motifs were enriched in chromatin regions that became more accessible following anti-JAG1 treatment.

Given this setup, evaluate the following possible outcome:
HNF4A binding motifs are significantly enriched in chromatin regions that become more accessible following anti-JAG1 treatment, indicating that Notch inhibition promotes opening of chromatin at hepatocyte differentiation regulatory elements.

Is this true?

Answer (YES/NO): YES